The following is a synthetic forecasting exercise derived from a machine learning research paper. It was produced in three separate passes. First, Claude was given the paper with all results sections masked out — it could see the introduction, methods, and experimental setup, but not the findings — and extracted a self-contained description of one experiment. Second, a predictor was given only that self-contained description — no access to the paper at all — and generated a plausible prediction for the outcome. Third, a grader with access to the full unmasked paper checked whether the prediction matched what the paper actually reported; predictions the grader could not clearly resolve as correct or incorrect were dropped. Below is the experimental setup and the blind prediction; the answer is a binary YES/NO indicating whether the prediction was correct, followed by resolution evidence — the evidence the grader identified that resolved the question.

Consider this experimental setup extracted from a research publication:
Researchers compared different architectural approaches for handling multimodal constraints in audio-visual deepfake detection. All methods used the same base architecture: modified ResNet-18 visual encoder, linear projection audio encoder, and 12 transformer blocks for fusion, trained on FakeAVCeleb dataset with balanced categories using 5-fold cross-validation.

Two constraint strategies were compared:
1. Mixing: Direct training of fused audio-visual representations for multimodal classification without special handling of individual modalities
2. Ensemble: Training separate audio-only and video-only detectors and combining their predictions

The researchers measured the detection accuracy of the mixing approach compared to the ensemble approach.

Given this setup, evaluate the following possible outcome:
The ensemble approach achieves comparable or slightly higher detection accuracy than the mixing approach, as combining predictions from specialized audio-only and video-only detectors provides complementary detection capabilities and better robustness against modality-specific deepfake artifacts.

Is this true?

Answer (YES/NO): YES